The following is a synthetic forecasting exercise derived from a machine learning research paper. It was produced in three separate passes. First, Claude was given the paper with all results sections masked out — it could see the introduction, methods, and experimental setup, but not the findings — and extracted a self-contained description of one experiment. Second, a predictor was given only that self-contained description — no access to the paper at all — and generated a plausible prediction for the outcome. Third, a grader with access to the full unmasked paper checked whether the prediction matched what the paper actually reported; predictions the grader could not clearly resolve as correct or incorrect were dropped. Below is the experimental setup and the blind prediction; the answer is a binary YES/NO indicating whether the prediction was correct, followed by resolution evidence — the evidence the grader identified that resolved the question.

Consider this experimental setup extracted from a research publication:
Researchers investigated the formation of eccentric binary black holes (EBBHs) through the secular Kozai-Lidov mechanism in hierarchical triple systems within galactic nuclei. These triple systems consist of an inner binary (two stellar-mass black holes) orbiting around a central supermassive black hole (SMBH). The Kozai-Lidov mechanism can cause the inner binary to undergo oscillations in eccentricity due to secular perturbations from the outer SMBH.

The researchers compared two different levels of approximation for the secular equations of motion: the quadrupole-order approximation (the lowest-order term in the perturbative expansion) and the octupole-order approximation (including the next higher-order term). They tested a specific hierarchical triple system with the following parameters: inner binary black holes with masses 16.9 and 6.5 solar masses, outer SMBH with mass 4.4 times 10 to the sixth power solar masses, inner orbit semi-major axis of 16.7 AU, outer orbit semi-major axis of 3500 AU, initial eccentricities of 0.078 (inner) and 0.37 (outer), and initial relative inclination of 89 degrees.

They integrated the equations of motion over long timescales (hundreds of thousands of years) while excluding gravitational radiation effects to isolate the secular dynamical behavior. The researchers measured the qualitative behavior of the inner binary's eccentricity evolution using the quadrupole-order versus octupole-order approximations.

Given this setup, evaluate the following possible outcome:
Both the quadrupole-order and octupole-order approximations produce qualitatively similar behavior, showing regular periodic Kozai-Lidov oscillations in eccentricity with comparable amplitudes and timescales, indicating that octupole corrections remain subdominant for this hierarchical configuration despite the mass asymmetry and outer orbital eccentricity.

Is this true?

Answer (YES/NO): NO